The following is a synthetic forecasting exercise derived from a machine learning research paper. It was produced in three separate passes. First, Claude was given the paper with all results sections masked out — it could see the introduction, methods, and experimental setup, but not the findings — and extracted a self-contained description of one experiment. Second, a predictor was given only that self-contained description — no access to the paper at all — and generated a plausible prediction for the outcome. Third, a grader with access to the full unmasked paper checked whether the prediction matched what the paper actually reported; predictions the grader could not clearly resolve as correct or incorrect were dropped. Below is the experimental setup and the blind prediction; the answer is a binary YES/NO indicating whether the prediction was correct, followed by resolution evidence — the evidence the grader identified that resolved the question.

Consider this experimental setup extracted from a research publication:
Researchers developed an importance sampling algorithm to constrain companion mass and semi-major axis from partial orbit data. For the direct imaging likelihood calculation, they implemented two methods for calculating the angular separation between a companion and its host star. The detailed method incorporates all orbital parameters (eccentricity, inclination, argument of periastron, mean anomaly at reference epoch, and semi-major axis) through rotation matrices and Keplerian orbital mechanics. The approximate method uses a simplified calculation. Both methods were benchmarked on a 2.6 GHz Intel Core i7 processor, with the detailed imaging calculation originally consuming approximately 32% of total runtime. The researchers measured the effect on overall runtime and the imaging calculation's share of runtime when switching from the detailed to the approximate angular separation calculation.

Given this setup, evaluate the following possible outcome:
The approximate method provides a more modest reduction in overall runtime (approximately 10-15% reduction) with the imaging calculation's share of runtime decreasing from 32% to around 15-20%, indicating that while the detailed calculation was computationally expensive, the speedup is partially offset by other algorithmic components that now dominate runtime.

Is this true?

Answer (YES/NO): NO